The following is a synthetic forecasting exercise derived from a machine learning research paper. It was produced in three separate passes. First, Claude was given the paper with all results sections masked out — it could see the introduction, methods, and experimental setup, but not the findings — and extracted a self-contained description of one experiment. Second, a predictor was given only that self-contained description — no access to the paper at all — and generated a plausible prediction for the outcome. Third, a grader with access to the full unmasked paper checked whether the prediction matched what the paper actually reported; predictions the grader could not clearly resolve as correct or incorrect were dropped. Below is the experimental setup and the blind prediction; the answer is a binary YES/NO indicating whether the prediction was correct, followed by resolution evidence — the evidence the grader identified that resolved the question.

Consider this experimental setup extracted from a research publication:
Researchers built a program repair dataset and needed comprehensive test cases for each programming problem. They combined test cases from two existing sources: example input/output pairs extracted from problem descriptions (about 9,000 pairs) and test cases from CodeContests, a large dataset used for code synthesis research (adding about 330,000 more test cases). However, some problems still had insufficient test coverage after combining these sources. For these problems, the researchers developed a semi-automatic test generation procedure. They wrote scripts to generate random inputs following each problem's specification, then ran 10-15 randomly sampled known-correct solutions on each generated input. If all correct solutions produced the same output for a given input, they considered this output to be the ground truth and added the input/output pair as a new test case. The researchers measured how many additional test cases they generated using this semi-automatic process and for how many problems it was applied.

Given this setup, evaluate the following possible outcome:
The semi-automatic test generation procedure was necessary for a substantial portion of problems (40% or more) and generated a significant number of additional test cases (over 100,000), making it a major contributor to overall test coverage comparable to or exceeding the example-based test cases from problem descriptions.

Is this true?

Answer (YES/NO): NO